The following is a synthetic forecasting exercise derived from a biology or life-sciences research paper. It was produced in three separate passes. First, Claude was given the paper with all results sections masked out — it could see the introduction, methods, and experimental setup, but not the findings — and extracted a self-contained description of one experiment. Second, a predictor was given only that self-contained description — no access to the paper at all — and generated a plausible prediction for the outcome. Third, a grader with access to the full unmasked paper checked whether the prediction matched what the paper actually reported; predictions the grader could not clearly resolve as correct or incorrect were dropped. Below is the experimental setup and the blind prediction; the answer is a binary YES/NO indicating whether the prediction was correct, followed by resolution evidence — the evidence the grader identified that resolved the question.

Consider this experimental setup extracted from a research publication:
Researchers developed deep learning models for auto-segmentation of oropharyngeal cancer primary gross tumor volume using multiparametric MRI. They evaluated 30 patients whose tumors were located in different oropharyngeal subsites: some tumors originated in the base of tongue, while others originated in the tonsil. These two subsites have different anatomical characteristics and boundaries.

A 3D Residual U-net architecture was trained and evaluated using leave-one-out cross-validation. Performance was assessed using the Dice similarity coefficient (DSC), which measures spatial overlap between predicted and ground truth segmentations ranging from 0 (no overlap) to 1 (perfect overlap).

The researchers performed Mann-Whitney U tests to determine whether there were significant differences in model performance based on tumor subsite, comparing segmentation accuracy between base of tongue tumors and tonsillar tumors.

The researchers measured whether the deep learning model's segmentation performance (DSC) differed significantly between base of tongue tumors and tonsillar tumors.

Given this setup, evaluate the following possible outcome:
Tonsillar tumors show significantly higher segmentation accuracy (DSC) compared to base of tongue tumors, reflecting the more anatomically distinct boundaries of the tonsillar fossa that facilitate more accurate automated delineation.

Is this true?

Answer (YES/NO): NO